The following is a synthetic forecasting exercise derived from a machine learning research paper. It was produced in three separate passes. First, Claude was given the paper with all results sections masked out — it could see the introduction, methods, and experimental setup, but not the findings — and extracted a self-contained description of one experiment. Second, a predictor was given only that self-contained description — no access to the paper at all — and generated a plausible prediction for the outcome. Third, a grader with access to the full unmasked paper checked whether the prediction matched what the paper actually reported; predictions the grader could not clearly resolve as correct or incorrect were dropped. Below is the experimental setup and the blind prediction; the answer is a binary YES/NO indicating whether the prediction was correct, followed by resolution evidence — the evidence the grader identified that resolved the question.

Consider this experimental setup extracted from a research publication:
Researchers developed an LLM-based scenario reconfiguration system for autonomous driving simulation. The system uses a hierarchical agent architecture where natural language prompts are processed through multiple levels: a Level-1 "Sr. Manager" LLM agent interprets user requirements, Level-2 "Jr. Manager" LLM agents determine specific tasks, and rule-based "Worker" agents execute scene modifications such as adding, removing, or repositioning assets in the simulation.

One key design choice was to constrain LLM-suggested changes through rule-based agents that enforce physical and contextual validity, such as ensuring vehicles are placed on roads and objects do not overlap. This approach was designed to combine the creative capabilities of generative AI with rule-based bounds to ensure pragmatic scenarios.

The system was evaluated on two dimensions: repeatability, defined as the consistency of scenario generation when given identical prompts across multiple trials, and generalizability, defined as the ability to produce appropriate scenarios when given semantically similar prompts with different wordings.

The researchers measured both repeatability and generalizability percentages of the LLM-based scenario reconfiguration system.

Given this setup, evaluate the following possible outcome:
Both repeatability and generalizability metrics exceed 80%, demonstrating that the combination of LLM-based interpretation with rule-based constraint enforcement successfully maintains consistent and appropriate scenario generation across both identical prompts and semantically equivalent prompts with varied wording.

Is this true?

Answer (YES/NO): YES